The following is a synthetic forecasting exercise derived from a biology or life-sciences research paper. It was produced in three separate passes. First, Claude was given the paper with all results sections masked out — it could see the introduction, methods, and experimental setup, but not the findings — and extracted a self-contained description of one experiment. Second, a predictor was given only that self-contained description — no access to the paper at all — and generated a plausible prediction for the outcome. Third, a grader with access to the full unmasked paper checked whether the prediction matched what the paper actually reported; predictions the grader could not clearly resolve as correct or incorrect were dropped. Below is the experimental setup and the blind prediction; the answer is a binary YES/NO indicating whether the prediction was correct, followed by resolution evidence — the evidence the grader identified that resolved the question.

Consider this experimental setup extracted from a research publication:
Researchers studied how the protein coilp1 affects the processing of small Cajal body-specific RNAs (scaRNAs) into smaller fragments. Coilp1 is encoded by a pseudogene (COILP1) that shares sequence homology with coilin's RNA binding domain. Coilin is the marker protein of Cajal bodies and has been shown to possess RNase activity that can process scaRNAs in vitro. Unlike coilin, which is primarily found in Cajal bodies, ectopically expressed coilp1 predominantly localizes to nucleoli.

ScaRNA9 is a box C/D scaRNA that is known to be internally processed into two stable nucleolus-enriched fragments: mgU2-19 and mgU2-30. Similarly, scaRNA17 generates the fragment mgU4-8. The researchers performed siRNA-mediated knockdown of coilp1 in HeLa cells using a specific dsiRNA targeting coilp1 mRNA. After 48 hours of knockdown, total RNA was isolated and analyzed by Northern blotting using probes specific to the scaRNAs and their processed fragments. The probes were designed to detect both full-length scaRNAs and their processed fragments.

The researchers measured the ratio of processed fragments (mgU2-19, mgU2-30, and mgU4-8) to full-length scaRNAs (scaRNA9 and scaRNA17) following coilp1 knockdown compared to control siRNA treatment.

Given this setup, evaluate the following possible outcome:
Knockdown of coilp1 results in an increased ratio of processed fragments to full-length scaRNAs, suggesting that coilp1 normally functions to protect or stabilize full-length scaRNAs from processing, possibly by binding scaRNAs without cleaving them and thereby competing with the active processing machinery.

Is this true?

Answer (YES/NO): NO